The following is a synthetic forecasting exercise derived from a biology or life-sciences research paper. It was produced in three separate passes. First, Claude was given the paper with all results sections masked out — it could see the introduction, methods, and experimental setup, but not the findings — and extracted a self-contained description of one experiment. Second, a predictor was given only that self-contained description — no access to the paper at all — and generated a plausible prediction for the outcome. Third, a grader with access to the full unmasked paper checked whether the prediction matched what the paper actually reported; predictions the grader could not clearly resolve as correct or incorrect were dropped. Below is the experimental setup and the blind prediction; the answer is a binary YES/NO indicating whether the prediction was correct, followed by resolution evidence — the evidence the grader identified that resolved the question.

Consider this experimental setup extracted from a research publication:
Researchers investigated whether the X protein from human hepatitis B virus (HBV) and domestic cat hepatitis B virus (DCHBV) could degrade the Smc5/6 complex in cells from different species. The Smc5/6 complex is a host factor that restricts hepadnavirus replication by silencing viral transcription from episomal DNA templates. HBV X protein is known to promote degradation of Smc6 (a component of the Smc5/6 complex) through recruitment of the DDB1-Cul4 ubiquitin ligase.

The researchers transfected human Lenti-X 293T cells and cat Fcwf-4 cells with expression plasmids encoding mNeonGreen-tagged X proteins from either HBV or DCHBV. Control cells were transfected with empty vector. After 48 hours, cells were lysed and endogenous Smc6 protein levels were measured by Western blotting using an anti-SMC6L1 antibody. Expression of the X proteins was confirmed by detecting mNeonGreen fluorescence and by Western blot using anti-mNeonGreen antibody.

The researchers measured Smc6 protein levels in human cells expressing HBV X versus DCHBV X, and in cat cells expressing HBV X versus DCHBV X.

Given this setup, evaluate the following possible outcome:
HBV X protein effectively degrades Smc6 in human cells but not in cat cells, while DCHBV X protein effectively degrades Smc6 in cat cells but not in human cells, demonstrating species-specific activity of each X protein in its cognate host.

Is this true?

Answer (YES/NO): NO